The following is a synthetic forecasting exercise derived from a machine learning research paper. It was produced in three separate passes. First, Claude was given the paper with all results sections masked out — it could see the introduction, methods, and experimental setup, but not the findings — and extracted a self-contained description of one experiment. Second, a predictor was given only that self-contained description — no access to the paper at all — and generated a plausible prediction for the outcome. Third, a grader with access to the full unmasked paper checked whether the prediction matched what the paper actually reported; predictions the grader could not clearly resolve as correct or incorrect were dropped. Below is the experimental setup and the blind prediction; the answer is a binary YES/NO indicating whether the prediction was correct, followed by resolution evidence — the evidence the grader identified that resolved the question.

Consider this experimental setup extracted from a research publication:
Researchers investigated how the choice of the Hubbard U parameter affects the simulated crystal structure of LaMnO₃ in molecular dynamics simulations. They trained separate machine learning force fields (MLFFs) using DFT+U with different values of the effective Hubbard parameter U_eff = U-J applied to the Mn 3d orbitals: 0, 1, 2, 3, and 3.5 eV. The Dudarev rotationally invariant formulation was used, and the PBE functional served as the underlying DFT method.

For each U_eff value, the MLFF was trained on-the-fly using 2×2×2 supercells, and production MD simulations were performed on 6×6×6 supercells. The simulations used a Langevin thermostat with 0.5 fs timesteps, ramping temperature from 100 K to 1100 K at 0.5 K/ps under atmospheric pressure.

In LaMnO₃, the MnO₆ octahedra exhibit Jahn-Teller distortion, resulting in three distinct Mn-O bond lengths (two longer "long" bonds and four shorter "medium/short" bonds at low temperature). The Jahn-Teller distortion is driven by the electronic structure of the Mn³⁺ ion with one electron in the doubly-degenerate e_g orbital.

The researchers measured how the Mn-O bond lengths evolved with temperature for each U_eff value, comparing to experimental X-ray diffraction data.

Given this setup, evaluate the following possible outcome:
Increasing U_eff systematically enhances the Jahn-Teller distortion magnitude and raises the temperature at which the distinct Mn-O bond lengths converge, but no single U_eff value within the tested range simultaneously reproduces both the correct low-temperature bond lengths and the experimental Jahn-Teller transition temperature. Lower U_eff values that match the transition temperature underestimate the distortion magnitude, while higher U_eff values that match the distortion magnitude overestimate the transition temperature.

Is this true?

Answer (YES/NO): NO